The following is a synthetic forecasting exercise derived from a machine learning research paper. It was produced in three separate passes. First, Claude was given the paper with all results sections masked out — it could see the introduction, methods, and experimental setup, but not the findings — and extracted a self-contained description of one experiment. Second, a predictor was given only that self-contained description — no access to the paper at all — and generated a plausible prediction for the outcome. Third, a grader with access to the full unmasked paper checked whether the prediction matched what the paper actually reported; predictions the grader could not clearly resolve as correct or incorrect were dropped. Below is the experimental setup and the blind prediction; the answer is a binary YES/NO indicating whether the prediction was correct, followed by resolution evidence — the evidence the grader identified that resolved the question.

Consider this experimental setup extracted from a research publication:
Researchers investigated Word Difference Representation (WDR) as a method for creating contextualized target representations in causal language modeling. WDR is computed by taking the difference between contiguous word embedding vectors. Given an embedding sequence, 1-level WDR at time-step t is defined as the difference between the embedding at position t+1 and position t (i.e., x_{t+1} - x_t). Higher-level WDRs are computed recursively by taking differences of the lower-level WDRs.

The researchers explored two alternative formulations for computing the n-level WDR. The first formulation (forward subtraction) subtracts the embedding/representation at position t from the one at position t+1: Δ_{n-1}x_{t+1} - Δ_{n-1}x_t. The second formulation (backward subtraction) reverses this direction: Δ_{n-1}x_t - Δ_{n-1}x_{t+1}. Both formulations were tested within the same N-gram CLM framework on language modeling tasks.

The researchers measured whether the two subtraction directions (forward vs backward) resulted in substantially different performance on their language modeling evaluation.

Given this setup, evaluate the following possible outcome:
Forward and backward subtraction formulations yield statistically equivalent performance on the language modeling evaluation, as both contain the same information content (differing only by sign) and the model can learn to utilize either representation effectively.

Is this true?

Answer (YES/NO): YES